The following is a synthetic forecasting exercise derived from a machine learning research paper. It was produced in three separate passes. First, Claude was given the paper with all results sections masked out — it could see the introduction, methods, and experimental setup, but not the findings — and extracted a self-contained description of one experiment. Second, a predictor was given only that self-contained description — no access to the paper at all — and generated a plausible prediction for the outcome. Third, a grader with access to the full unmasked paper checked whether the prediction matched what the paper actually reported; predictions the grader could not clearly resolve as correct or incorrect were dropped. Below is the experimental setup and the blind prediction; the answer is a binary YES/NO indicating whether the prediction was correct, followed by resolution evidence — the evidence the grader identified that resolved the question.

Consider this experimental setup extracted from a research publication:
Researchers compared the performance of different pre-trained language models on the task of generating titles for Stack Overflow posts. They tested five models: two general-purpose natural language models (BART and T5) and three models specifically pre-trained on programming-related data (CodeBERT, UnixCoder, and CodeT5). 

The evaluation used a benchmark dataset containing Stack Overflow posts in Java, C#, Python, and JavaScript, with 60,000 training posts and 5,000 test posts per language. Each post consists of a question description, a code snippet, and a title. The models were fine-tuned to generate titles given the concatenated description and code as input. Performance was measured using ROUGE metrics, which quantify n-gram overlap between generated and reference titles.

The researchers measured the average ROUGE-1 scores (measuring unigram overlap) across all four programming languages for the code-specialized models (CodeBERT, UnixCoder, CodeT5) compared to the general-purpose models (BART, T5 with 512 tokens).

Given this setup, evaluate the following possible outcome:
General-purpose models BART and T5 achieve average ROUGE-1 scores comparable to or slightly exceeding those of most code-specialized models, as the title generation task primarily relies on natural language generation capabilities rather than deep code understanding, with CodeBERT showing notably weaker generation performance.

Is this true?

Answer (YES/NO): YES